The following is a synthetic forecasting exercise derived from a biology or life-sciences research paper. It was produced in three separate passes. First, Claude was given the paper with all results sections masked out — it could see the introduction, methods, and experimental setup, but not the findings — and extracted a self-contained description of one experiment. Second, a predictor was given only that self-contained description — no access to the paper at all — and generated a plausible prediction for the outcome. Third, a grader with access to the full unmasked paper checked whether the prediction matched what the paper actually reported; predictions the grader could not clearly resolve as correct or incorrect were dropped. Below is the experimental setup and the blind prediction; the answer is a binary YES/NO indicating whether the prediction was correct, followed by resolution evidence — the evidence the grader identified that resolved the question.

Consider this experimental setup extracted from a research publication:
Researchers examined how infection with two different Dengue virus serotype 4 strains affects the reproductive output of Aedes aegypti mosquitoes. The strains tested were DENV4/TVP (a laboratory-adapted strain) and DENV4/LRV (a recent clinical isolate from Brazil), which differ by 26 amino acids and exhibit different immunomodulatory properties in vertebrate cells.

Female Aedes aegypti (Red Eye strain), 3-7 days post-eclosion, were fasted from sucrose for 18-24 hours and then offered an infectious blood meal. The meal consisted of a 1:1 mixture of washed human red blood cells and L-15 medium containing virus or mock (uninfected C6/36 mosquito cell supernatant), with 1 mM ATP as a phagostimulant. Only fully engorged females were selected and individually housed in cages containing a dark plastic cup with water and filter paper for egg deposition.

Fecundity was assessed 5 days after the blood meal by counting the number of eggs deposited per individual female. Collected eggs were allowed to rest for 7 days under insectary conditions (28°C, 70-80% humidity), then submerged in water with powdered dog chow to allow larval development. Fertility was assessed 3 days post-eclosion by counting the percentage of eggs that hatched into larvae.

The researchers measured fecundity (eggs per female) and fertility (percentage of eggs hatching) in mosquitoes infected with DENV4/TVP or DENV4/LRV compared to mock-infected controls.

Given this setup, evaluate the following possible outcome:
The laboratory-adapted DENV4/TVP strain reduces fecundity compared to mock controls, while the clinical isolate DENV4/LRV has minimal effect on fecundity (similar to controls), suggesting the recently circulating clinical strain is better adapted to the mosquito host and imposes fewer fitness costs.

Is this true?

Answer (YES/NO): NO